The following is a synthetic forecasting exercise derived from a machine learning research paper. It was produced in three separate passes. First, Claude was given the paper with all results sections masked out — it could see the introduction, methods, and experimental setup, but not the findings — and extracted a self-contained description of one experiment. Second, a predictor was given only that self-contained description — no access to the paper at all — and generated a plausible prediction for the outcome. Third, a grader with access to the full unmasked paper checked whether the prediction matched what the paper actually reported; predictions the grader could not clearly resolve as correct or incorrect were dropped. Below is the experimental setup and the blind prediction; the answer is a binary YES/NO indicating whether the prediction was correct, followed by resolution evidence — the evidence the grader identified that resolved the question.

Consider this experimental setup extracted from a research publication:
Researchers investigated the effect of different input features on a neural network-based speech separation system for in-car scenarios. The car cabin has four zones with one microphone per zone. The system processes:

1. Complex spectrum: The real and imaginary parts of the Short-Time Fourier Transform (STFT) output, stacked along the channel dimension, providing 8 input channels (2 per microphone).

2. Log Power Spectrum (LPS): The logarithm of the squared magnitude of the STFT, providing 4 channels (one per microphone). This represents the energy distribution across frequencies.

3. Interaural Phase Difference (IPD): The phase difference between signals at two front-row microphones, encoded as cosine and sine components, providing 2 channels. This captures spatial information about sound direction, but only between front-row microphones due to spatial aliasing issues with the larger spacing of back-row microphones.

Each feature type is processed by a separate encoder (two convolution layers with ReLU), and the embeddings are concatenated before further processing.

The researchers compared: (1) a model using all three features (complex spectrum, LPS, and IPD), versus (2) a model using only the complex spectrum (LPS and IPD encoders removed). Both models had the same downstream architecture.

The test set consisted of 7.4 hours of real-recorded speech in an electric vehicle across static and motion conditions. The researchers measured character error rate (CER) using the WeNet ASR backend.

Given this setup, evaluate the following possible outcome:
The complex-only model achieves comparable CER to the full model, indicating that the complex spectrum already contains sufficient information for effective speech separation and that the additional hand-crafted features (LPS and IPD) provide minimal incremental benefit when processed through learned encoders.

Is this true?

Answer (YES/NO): NO